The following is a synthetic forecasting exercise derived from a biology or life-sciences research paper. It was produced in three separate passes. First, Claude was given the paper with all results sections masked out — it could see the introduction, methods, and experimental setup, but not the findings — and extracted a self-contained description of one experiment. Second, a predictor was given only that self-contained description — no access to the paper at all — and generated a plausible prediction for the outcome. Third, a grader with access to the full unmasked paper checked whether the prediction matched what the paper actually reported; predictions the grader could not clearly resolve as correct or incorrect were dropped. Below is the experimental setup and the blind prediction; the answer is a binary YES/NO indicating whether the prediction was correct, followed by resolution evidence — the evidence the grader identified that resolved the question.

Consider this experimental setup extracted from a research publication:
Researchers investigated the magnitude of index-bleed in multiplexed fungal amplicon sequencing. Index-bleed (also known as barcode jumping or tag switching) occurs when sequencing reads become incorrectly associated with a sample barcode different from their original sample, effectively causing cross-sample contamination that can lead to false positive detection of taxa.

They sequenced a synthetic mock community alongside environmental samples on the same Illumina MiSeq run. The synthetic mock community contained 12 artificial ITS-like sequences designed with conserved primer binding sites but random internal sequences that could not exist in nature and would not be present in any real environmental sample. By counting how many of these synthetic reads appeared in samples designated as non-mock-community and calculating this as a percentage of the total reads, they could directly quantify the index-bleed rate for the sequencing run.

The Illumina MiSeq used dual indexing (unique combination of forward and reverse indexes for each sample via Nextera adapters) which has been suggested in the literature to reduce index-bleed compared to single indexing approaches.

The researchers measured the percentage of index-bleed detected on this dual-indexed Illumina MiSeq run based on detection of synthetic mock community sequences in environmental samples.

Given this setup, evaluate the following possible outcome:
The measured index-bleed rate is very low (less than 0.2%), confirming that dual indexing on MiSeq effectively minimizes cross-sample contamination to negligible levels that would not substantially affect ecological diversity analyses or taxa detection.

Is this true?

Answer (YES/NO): NO